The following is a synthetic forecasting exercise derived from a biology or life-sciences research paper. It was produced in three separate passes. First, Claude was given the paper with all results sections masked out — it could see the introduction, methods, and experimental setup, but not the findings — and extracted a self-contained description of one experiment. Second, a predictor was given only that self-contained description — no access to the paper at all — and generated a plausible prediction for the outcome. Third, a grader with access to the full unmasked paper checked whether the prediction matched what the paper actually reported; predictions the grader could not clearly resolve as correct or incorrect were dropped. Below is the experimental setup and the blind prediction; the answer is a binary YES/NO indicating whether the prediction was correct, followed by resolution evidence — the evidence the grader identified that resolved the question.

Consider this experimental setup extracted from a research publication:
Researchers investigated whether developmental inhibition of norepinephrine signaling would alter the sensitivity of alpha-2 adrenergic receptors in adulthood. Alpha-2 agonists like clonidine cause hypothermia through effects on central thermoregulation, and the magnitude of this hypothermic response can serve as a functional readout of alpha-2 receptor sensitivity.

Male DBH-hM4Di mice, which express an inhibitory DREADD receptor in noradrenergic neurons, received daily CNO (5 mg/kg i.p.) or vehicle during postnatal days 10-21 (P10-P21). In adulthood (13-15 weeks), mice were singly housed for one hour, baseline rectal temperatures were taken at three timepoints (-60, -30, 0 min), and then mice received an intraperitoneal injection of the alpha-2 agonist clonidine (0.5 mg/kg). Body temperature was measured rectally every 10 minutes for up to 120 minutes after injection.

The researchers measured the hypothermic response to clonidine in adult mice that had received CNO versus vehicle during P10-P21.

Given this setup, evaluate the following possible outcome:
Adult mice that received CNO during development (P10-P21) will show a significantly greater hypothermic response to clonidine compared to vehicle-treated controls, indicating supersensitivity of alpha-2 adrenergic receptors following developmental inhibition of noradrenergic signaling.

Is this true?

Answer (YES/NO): NO